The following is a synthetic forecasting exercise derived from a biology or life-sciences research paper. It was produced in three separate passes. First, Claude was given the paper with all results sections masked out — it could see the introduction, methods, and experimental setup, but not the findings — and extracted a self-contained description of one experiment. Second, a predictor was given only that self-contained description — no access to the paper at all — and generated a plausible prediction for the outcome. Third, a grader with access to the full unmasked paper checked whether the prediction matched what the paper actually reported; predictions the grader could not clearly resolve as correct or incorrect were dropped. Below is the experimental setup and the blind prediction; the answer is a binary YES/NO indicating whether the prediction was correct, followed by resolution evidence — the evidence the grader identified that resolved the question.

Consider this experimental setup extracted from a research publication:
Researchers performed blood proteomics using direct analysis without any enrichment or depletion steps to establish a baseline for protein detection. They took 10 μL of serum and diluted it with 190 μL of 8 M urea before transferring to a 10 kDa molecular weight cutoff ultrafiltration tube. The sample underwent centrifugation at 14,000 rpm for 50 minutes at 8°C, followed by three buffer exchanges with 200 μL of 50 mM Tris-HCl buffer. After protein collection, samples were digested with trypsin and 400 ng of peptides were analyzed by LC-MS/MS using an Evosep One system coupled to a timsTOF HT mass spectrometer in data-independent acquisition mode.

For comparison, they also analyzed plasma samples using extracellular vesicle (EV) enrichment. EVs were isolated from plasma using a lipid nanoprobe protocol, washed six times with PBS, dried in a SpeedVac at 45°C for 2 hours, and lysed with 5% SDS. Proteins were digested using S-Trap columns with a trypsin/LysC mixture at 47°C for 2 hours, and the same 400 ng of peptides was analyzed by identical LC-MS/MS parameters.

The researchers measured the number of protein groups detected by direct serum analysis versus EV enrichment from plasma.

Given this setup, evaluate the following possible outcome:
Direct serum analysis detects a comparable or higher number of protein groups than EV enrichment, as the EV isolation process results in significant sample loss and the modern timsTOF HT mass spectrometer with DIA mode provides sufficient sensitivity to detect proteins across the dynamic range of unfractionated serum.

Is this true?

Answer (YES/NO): NO